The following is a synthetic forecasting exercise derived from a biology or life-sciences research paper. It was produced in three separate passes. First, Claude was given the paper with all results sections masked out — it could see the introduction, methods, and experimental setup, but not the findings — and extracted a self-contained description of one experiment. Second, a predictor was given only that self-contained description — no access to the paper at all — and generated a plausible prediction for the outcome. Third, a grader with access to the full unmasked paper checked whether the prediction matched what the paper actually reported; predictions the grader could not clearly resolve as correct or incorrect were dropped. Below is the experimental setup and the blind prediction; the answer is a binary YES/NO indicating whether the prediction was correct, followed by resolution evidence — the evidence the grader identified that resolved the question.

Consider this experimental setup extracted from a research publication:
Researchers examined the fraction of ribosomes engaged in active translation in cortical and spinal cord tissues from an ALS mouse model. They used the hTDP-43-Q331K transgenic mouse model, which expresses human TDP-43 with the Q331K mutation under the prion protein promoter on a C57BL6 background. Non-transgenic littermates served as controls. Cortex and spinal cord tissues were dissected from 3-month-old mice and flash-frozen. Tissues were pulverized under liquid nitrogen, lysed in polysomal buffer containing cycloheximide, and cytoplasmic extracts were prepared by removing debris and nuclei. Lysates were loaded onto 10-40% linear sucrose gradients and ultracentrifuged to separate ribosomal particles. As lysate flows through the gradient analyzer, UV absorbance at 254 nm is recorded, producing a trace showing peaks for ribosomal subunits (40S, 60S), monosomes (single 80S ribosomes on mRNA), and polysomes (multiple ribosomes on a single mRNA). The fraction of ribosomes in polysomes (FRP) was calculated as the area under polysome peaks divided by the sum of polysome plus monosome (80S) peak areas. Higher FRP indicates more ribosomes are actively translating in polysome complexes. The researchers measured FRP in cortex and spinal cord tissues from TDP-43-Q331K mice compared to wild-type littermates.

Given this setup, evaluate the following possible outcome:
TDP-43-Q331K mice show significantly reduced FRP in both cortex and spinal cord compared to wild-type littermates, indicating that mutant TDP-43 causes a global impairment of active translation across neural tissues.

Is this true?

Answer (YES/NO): NO